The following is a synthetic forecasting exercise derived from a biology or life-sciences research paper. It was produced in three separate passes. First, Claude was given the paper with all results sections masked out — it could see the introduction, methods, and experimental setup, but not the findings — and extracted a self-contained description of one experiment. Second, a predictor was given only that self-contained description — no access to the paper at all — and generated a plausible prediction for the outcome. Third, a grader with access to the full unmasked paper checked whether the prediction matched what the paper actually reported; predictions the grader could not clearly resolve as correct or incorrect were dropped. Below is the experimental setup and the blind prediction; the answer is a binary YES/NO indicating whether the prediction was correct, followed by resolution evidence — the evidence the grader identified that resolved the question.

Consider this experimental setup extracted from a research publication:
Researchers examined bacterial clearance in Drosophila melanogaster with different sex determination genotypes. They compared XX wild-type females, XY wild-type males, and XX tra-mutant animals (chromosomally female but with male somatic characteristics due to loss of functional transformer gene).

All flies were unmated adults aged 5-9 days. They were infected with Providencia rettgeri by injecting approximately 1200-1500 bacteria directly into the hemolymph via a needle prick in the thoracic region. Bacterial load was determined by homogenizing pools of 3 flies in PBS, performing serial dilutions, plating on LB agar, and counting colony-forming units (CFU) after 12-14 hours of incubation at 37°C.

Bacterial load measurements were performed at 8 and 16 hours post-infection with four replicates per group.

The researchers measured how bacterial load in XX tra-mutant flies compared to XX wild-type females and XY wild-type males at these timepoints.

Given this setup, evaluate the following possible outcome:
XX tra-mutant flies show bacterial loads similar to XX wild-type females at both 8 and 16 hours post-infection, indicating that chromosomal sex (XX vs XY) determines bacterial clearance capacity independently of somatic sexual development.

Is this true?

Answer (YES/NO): NO